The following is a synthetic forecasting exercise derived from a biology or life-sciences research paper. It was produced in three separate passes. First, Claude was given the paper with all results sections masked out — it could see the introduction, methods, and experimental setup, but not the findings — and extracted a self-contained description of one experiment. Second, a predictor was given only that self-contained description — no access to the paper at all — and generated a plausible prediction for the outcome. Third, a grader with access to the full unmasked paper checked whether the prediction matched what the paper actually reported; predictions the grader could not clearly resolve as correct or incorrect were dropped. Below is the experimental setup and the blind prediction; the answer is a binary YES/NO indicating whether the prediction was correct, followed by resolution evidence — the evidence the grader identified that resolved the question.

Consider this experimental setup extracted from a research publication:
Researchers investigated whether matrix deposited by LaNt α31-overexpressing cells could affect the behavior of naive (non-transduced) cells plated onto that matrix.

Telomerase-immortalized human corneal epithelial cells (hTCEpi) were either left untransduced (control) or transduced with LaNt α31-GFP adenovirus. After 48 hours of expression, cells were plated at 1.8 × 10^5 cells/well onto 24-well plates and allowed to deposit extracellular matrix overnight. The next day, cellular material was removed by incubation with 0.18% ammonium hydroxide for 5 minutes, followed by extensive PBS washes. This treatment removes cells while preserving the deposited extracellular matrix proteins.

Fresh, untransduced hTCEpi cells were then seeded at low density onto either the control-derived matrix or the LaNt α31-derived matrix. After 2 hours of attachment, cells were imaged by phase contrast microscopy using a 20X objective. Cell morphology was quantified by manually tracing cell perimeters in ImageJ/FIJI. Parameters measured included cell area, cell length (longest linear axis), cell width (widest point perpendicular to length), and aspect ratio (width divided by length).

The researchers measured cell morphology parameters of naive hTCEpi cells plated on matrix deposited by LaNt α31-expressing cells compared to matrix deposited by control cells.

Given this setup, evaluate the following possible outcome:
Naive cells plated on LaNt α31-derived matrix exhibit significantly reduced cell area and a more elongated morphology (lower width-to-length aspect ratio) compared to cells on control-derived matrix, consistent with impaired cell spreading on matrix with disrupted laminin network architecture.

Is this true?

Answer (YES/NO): NO